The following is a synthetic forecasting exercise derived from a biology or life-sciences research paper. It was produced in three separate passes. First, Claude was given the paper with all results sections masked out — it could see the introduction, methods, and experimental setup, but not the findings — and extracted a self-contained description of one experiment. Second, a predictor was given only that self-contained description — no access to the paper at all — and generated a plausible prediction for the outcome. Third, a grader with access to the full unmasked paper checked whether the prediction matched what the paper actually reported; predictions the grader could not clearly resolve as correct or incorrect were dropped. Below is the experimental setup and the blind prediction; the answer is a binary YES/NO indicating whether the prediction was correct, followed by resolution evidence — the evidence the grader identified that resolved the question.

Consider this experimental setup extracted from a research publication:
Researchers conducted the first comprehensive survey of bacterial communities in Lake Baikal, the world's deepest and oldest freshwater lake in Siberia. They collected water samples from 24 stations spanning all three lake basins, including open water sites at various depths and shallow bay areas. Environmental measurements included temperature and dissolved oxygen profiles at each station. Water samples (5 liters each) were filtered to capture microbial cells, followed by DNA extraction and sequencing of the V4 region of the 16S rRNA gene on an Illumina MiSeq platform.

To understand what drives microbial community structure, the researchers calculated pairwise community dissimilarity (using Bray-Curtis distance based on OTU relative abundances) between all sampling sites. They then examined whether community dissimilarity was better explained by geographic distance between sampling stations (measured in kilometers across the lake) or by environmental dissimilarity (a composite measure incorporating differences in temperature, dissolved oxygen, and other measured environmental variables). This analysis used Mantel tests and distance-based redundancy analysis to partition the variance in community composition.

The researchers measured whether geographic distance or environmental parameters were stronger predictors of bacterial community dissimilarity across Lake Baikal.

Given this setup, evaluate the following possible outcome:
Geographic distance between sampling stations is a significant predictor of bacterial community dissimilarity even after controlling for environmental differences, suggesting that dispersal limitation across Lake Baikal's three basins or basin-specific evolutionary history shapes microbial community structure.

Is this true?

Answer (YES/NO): NO